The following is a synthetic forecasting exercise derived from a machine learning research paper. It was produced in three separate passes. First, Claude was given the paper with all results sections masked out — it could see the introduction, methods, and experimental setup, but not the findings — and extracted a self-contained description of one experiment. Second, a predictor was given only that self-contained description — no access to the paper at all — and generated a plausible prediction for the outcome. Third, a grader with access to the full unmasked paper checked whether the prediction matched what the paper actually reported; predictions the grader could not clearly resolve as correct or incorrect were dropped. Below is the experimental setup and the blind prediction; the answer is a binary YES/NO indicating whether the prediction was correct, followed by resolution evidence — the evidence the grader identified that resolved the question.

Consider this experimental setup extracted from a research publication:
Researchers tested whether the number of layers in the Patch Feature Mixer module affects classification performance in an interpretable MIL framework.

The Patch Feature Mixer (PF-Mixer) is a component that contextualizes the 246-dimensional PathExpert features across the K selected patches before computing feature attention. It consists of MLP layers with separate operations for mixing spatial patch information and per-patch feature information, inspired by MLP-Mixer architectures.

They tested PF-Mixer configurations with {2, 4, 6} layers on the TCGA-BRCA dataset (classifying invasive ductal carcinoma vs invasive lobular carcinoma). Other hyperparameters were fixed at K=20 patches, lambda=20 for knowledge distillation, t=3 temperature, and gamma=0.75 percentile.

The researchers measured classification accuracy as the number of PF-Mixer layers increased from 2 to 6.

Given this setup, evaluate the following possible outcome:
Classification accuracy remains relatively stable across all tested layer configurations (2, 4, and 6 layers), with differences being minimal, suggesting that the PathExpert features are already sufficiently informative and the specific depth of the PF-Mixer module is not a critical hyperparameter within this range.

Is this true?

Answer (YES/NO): NO